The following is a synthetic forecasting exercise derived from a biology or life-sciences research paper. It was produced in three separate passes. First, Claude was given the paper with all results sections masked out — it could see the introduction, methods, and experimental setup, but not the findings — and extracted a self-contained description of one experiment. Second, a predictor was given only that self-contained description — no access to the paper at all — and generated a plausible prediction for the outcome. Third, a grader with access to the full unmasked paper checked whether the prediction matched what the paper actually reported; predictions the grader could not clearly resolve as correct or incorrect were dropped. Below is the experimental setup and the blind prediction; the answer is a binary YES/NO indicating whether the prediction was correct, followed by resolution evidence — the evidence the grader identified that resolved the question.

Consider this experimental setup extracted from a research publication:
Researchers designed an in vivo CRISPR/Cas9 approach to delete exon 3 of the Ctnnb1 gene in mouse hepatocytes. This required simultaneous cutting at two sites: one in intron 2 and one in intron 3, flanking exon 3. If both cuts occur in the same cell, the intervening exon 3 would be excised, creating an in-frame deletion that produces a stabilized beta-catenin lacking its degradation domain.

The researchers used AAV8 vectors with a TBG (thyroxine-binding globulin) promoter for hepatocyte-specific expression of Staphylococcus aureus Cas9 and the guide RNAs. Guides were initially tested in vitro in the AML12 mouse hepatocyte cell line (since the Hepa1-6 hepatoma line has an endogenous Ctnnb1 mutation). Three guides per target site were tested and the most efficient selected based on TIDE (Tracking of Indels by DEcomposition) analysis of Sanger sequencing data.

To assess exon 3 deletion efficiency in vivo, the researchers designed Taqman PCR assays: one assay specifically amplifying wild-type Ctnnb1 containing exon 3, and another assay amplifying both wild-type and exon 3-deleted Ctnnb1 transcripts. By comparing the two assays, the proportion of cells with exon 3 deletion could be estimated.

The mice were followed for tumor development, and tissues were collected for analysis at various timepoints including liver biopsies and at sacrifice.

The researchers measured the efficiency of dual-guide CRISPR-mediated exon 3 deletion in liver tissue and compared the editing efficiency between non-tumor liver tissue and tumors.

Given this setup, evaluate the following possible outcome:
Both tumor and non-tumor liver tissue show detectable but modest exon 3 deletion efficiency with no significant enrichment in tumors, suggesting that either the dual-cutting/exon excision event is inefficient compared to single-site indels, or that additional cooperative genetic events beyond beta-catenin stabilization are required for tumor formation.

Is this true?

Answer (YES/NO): NO